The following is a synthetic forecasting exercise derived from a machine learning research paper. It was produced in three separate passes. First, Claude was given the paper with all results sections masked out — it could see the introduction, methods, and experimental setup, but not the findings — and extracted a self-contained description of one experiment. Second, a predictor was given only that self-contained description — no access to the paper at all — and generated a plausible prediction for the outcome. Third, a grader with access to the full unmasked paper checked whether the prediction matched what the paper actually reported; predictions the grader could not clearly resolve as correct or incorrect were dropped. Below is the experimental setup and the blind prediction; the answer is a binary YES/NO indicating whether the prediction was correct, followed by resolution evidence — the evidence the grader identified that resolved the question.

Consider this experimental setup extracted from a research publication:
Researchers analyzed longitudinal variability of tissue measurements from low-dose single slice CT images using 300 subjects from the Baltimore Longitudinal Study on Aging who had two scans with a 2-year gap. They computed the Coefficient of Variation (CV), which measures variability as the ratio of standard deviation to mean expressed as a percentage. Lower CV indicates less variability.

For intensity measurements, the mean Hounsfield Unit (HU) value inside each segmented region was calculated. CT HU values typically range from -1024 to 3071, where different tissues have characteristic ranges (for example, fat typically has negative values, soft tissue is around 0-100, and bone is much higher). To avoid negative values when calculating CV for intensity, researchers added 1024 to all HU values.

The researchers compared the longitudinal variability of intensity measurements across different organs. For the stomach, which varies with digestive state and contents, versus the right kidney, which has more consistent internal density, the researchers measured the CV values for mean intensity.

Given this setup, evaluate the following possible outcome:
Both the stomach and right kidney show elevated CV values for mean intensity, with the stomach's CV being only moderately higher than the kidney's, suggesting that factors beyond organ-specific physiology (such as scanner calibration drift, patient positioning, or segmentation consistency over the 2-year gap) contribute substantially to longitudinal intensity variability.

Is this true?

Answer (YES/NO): NO